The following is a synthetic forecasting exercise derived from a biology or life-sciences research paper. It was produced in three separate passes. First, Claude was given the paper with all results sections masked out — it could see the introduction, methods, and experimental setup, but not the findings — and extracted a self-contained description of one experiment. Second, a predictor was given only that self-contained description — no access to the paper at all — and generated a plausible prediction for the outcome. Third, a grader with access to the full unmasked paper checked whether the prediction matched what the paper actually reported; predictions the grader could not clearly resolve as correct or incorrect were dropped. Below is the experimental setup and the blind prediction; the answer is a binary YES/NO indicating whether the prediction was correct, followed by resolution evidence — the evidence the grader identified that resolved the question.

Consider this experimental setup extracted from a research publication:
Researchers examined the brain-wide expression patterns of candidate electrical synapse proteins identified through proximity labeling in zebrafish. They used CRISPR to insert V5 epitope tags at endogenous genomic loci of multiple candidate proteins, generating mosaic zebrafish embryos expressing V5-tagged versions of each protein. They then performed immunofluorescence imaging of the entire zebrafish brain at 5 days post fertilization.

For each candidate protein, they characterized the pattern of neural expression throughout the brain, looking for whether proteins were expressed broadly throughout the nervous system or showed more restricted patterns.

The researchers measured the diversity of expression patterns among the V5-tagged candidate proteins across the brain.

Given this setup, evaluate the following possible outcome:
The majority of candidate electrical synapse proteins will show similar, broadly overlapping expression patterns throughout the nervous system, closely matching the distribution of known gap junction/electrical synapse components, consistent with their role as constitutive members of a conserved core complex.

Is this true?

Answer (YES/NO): NO